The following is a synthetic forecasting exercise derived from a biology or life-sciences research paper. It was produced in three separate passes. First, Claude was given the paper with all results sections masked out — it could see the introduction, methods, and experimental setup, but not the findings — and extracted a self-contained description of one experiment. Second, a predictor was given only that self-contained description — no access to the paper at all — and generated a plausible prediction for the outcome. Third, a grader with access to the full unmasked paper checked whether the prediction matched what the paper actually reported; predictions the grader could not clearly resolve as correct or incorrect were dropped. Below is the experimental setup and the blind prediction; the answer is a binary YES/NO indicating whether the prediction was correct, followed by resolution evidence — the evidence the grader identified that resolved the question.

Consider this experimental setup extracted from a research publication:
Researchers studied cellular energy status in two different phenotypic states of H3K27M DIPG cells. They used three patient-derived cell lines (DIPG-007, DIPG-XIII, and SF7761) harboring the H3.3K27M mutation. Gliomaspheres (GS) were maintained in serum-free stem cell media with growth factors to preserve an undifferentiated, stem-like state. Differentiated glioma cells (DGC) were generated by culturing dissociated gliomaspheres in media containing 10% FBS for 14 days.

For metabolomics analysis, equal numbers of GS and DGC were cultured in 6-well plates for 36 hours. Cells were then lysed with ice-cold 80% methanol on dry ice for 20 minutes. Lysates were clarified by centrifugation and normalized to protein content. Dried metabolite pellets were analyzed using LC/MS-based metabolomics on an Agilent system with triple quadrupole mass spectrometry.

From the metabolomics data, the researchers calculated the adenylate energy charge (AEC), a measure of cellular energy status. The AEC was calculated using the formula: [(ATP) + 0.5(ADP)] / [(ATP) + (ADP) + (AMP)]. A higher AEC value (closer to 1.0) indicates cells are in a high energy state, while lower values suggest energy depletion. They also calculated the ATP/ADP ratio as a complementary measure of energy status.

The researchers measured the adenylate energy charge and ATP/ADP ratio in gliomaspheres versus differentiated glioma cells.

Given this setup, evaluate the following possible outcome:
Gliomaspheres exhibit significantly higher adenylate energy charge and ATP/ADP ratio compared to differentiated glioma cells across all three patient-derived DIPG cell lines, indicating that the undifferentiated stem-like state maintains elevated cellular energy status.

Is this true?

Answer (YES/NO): NO